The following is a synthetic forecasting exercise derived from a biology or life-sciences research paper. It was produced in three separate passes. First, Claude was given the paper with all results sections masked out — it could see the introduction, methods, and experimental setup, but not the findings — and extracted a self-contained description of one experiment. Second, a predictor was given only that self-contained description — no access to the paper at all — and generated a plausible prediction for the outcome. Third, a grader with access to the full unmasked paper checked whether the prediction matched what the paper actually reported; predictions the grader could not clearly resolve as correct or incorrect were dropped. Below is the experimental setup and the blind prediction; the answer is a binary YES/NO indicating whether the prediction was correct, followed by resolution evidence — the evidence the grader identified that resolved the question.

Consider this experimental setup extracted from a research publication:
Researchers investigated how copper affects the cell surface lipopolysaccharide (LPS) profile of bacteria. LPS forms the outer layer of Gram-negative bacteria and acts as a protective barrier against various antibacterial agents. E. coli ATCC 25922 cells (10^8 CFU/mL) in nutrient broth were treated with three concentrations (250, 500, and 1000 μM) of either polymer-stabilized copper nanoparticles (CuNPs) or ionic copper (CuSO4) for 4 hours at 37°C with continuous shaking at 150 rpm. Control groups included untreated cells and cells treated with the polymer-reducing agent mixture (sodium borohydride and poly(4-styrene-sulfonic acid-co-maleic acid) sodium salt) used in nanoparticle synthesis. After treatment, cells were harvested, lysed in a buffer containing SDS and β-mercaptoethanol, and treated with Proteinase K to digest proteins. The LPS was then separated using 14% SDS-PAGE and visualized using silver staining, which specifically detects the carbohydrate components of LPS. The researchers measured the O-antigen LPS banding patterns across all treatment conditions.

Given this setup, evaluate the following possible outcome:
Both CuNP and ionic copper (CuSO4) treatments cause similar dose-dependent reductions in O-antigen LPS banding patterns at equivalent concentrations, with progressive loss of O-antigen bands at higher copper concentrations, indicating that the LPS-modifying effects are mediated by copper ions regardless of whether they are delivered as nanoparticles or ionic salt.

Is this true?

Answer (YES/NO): NO